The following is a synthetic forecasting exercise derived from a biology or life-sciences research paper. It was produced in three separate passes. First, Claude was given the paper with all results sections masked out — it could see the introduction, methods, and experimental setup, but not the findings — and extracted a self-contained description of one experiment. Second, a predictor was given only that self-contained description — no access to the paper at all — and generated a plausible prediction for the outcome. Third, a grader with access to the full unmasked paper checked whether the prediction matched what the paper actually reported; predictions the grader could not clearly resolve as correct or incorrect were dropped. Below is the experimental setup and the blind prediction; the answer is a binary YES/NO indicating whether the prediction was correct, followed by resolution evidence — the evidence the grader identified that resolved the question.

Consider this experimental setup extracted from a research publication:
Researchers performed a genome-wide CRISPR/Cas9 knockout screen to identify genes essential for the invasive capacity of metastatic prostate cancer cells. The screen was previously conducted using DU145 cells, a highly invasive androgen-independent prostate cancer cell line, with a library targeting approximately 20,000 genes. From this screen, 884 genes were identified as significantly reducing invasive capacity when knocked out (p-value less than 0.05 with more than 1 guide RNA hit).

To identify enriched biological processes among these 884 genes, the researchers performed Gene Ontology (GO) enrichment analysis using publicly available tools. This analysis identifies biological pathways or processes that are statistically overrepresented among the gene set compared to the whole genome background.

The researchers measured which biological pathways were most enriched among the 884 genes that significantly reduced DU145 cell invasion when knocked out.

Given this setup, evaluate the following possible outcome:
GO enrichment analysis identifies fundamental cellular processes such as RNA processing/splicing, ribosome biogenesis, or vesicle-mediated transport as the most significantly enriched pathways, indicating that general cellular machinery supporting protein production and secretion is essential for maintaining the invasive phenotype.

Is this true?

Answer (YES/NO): NO